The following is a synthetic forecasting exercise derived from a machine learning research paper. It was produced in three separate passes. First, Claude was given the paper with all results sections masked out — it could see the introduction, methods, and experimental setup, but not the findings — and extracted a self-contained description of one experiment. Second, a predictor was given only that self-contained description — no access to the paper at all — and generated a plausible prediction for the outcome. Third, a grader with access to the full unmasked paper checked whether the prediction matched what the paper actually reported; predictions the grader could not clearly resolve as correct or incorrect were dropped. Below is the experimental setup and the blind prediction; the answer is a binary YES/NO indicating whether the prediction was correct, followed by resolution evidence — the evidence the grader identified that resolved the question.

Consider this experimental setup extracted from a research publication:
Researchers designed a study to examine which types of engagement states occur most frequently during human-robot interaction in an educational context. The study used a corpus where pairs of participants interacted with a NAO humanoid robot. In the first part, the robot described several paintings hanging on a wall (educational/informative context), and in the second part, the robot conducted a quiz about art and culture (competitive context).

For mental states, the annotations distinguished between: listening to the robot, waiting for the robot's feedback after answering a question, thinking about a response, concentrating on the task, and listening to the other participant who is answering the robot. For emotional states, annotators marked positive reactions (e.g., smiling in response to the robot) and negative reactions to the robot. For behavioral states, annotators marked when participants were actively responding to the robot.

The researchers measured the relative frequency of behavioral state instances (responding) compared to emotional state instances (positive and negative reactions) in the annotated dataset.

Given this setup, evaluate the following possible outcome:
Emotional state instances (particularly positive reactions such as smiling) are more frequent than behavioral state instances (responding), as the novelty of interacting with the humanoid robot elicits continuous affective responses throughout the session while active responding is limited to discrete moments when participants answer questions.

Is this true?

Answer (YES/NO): NO